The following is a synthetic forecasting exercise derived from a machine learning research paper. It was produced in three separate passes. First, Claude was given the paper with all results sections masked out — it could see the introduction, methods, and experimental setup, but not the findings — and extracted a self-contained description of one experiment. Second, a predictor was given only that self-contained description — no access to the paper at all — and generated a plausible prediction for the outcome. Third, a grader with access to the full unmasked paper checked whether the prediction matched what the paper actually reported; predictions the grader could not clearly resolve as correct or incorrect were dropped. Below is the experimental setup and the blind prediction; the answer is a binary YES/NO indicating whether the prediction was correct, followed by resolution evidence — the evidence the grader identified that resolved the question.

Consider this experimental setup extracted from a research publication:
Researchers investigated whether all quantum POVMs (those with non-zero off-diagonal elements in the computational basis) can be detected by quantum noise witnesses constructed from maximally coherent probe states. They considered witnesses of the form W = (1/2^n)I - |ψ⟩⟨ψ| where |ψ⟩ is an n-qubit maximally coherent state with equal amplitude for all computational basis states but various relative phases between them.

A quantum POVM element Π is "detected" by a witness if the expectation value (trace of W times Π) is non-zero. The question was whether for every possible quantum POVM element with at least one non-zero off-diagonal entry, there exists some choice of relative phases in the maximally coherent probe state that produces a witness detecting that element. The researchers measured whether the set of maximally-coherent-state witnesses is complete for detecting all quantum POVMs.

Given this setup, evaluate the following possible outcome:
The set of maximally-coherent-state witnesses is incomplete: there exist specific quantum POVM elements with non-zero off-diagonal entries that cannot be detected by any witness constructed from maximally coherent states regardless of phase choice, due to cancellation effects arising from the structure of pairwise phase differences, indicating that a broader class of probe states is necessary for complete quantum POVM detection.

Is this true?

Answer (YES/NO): NO